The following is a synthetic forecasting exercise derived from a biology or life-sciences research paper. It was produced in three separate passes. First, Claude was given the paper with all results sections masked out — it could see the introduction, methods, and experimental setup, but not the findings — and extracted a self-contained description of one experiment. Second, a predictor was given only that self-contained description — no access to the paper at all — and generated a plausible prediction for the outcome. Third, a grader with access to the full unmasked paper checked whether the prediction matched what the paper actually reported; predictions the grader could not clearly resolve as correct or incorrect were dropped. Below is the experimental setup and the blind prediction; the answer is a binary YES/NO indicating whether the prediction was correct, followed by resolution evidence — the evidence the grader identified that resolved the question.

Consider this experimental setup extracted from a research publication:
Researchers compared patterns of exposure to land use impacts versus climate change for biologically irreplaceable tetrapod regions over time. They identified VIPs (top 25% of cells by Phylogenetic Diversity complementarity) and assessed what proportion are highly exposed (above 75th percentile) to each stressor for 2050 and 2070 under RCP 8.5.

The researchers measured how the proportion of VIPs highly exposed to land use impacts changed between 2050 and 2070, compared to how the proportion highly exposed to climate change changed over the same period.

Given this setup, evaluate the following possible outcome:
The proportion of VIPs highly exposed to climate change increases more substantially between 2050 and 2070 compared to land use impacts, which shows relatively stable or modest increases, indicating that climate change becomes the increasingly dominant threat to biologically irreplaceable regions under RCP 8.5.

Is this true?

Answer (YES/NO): YES